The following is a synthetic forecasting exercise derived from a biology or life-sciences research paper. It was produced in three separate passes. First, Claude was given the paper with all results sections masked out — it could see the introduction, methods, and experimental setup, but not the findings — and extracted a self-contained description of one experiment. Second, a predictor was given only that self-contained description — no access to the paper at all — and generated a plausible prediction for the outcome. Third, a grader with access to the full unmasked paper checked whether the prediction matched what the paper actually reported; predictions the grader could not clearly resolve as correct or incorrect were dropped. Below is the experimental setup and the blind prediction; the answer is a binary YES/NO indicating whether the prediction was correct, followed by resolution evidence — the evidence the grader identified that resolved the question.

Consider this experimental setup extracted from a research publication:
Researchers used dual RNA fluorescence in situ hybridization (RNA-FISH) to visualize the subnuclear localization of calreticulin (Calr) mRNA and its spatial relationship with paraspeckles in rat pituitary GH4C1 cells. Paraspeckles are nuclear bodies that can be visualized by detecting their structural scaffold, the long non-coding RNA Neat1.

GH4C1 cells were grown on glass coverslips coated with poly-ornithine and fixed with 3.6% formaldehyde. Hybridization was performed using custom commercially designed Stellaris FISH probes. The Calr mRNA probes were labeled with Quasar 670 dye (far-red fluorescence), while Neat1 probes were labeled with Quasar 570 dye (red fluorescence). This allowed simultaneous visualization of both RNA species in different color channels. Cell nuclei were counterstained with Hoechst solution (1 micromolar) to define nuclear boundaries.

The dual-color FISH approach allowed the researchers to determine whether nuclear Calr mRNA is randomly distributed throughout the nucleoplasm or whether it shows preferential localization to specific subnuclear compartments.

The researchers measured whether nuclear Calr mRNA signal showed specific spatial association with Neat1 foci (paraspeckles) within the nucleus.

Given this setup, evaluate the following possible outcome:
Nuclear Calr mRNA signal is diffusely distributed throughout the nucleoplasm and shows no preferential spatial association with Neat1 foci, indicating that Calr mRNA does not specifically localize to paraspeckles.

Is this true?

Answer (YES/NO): NO